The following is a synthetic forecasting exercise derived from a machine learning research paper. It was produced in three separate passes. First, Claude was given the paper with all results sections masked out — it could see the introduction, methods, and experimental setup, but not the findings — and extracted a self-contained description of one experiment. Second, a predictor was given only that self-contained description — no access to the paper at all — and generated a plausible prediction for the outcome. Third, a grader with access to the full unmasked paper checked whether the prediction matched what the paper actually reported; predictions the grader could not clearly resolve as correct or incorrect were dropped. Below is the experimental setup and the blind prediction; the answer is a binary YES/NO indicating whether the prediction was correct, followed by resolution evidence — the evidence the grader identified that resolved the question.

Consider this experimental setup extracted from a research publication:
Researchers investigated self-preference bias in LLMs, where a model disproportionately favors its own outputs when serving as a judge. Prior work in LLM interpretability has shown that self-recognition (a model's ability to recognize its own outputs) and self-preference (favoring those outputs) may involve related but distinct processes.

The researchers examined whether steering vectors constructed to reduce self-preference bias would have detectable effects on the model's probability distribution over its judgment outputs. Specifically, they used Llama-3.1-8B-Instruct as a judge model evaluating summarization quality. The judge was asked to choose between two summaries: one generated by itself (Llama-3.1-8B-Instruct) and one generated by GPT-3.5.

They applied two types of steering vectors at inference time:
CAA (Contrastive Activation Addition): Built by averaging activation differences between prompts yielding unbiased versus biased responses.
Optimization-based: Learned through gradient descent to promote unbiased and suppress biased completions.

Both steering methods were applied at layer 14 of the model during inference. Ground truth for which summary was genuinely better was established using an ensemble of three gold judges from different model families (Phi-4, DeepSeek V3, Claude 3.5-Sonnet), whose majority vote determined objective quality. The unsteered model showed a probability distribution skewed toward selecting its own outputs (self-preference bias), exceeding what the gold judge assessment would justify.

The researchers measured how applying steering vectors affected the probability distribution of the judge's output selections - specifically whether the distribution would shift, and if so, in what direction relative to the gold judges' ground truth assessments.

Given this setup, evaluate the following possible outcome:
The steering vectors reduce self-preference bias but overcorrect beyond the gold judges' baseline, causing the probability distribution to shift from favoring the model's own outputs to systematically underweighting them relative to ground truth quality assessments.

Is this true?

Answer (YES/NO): NO